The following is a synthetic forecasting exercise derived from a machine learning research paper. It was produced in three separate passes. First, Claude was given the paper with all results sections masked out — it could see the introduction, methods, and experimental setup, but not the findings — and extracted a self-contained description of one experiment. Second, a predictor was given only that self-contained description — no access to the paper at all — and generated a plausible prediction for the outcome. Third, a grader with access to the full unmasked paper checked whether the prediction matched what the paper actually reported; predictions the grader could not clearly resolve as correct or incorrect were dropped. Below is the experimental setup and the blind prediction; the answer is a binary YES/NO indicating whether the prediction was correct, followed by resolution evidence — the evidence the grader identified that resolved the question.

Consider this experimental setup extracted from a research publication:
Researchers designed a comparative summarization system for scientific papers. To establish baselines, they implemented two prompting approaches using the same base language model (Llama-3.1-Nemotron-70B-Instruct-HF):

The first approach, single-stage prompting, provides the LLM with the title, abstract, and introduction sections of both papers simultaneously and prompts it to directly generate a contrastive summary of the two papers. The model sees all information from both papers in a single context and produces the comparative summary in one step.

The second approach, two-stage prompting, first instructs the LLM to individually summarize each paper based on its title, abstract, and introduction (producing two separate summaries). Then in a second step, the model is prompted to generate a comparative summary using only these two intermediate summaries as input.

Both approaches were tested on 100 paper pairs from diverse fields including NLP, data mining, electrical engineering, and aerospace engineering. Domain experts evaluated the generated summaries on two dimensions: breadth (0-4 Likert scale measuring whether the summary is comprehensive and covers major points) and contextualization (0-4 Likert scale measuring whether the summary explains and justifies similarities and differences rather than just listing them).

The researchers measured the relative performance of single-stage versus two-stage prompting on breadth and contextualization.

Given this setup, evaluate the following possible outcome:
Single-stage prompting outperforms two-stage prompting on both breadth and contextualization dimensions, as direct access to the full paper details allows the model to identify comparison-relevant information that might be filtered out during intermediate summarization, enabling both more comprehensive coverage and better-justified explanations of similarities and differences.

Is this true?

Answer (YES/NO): NO